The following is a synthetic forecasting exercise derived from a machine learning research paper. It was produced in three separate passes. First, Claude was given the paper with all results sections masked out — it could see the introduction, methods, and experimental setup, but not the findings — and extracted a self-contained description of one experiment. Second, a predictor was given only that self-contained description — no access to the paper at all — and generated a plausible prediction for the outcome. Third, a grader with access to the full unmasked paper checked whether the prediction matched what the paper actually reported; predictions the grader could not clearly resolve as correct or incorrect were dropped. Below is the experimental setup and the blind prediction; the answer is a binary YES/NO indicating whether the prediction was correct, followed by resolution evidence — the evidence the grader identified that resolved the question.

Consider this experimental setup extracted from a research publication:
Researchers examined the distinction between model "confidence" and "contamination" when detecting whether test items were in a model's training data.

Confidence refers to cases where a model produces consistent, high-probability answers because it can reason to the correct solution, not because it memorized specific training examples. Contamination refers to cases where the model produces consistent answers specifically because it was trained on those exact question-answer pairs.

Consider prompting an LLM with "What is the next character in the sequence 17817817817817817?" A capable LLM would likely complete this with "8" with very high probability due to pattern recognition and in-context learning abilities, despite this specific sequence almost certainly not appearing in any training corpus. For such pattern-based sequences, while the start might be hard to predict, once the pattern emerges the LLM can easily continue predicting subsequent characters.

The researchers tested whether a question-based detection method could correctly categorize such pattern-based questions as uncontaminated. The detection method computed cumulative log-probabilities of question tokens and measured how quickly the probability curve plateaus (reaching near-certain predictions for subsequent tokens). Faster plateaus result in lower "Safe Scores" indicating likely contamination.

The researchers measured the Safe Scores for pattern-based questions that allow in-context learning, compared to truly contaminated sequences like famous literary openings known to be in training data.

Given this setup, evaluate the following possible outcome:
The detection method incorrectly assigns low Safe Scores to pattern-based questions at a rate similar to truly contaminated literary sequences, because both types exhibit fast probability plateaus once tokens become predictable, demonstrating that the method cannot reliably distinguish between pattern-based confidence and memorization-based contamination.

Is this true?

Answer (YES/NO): NO